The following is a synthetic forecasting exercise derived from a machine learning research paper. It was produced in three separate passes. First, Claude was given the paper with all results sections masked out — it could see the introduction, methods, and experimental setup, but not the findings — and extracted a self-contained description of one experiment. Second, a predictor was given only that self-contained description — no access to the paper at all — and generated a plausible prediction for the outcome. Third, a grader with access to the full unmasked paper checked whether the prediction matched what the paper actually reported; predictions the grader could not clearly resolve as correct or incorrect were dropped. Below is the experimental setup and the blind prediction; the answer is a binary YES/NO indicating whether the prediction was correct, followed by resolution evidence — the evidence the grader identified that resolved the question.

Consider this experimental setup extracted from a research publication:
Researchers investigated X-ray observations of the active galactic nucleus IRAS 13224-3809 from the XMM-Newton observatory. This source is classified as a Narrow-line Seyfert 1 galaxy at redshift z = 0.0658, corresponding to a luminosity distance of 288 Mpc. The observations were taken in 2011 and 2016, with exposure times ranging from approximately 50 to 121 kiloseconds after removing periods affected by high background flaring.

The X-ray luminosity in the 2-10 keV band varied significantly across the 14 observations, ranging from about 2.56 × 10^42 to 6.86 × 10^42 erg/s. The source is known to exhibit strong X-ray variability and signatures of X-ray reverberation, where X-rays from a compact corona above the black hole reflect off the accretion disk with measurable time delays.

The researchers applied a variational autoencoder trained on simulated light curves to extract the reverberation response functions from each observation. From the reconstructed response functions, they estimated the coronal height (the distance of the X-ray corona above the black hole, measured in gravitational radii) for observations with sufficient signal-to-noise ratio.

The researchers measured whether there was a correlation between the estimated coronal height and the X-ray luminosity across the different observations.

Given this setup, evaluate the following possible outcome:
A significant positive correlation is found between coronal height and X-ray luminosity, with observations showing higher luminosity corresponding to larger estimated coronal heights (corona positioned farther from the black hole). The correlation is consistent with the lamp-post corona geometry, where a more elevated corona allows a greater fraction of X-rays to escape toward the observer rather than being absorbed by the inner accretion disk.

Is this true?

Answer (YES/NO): YES